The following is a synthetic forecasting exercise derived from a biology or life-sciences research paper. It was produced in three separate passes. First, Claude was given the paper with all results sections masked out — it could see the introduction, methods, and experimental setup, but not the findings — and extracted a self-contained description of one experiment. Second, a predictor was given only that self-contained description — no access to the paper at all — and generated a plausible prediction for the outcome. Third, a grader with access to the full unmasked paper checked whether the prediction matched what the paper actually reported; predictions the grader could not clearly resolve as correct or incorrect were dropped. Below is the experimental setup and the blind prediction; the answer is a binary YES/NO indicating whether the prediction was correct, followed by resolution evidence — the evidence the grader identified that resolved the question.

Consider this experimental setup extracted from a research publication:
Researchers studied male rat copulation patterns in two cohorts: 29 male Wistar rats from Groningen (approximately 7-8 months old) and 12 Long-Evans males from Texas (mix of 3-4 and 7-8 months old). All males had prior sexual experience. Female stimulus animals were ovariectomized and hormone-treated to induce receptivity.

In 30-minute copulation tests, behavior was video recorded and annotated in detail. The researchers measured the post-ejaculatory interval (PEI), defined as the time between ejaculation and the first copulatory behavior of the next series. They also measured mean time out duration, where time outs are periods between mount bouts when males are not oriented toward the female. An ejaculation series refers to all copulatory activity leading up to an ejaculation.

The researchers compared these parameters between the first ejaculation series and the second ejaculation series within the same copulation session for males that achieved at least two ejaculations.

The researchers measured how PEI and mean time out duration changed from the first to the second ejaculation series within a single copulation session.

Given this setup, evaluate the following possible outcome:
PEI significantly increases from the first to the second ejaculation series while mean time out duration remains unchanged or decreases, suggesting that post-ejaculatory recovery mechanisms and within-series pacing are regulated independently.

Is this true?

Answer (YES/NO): NO